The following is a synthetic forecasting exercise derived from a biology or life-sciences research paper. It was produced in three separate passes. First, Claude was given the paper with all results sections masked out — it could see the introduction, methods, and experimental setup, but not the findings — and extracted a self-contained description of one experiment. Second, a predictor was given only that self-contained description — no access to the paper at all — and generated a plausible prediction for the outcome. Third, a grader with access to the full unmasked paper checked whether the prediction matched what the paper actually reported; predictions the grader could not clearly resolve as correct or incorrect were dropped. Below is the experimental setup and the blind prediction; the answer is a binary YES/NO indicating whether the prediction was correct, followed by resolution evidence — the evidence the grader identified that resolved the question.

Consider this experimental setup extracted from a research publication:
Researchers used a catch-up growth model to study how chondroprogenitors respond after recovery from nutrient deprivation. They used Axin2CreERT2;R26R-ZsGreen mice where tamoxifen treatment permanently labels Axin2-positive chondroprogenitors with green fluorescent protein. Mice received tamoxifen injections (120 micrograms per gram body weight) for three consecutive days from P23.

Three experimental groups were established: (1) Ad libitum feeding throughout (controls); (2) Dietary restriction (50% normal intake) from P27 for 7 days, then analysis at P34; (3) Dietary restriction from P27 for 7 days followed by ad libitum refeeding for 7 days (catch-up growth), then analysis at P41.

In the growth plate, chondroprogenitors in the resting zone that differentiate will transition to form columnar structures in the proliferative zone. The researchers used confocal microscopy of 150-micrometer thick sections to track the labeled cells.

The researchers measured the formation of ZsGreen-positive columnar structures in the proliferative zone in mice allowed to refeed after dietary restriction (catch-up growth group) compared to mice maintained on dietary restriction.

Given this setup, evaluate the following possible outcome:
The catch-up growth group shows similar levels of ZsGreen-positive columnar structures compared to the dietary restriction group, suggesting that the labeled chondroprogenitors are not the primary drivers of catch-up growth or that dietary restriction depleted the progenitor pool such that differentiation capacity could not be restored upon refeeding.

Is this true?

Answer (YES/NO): NO